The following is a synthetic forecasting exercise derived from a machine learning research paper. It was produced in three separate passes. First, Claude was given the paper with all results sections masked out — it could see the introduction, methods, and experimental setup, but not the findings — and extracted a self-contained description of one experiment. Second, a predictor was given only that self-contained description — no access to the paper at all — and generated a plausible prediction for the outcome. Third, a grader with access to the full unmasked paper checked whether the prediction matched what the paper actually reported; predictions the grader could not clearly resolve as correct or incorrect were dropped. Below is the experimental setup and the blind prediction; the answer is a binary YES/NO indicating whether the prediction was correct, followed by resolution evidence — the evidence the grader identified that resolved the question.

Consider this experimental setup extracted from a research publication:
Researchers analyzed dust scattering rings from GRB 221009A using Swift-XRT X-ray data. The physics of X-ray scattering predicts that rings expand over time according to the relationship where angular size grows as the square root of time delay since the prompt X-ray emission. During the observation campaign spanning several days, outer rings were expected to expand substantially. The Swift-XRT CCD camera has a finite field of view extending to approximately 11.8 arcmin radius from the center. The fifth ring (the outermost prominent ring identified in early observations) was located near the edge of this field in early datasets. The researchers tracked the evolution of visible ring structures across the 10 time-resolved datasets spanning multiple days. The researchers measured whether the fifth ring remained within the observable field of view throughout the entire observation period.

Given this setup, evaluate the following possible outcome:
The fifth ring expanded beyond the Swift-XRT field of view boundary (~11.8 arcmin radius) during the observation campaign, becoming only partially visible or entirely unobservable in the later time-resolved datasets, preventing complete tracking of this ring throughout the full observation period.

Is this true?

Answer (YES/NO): YES